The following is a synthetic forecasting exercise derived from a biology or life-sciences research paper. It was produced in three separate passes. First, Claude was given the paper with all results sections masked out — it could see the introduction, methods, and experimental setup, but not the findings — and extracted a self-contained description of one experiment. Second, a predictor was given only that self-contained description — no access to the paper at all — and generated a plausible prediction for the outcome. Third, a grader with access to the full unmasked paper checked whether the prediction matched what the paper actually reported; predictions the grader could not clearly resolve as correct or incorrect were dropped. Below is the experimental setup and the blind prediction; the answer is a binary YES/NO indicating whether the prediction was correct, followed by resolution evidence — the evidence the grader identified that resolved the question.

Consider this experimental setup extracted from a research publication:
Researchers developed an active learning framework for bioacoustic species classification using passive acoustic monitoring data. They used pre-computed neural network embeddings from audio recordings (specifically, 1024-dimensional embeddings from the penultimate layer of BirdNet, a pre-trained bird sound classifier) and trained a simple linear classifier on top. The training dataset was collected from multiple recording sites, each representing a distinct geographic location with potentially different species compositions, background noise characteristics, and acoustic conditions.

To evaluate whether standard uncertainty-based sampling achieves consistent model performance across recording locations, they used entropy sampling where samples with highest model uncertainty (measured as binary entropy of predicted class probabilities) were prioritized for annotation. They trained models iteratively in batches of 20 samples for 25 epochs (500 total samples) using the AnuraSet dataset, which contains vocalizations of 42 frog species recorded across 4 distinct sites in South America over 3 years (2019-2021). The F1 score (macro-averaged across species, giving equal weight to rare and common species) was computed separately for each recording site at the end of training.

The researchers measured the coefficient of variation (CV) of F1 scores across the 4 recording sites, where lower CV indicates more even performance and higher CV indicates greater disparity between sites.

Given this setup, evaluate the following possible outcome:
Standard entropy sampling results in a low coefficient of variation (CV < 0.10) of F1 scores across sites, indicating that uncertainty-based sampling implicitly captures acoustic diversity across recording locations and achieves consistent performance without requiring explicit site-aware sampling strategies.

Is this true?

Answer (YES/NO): NO